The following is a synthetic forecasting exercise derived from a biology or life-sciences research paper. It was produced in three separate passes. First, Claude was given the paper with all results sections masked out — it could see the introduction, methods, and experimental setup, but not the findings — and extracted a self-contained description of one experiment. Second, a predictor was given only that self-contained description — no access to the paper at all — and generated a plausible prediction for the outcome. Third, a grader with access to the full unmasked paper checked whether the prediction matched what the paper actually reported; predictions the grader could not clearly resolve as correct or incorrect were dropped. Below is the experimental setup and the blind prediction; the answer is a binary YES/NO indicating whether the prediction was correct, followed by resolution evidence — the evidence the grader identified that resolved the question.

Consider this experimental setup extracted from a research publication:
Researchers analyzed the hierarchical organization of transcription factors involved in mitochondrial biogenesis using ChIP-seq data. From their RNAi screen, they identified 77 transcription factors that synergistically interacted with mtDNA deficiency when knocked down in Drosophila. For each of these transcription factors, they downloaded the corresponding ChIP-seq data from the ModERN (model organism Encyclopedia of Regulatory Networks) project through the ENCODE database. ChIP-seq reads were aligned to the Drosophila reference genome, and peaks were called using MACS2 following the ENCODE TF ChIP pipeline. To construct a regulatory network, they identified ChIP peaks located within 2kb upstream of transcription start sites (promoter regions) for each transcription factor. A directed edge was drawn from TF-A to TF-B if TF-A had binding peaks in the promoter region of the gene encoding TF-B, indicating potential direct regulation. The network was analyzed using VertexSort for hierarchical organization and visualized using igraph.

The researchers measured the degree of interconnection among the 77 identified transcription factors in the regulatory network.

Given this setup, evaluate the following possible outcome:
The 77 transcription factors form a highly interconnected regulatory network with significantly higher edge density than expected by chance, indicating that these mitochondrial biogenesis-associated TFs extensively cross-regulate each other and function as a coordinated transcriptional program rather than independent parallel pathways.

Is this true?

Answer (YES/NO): NO